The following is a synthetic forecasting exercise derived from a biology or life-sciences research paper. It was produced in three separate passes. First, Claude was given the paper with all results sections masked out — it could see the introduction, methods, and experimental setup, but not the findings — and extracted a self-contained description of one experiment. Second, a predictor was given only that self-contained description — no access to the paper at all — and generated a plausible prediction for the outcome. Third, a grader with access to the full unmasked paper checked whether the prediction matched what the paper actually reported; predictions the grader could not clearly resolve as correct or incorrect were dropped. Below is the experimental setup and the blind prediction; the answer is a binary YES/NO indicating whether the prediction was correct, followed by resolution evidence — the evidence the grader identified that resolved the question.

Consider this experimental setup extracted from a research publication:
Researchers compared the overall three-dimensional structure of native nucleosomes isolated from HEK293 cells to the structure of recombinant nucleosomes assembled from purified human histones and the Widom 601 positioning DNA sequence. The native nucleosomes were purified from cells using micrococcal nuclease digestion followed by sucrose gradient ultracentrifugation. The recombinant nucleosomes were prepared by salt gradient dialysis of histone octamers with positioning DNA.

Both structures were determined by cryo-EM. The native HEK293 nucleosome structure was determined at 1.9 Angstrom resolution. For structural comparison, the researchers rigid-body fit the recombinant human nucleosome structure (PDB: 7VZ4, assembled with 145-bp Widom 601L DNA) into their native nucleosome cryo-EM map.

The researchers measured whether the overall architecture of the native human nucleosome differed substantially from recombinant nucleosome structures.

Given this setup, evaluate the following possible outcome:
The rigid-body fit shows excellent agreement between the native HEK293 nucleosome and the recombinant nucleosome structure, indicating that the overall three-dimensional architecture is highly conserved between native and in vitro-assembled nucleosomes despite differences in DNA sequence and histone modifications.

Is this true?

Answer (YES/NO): YES